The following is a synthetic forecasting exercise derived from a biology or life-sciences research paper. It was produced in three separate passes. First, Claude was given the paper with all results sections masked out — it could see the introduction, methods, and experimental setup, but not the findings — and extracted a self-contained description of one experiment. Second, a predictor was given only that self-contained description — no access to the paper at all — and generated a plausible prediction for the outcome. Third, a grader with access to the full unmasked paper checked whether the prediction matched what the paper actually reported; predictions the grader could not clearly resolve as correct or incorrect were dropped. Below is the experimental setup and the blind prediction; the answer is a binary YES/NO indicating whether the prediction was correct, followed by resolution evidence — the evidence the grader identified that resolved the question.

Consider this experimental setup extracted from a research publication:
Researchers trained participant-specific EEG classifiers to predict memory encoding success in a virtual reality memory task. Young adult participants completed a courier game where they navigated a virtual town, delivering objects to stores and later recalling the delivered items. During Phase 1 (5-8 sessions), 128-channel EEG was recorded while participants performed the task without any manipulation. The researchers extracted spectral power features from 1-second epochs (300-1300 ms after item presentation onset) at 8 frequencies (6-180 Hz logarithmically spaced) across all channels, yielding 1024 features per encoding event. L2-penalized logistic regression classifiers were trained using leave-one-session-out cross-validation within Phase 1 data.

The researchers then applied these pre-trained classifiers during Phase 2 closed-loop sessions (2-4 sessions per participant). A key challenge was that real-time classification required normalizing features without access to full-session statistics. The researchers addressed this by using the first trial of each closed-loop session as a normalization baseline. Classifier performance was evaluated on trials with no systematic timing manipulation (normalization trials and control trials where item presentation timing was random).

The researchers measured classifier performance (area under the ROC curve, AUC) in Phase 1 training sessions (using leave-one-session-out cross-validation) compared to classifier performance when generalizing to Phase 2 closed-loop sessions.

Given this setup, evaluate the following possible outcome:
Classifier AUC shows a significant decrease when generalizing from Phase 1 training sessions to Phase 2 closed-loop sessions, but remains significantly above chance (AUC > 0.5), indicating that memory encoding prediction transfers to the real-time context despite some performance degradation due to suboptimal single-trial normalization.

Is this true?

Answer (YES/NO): NO